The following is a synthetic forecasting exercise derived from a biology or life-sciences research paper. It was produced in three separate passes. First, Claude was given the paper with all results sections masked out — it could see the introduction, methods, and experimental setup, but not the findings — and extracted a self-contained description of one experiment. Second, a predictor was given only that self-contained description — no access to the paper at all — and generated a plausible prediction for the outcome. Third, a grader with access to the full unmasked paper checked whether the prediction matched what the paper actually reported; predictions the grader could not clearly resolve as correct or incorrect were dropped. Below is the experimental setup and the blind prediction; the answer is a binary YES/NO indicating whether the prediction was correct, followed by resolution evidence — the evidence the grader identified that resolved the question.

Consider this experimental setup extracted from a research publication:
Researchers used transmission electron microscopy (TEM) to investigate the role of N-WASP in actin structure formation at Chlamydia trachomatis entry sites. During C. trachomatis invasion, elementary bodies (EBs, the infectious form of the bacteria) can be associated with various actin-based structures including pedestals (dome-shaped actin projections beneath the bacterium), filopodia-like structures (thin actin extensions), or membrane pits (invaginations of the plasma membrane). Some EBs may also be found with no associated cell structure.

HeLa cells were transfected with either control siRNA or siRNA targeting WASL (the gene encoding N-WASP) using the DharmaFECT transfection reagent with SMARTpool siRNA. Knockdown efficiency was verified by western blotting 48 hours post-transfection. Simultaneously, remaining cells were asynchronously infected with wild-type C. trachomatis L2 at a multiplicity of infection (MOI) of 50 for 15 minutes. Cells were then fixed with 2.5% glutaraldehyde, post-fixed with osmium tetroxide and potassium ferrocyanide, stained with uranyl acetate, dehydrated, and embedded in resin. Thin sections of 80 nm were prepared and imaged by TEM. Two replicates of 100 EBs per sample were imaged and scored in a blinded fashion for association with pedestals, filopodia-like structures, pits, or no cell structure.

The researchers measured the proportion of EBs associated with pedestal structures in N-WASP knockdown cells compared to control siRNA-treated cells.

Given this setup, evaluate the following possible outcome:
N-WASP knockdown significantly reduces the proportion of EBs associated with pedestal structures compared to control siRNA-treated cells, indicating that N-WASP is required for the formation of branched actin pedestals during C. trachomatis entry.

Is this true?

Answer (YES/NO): YES